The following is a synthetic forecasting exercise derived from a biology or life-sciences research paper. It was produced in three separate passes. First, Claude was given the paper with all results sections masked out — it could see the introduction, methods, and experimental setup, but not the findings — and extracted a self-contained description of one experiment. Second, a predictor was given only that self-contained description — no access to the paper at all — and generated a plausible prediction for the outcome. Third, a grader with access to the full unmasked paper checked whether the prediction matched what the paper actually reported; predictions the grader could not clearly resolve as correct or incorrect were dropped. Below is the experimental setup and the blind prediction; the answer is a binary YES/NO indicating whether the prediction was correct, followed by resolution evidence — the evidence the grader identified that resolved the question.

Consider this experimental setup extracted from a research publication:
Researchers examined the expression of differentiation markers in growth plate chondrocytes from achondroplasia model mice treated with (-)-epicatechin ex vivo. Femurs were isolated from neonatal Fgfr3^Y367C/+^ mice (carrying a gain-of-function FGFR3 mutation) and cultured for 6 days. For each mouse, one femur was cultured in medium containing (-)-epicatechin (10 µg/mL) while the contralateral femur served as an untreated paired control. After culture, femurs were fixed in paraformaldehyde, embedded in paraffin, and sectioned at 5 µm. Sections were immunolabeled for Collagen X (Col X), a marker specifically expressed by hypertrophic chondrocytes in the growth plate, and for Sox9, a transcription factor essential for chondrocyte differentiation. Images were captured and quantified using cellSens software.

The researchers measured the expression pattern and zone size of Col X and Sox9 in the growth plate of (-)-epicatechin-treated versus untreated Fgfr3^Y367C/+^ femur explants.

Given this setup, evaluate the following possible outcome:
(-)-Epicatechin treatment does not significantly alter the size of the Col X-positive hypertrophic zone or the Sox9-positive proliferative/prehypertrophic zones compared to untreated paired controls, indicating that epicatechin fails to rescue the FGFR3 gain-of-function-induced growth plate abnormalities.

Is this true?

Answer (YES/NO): NO